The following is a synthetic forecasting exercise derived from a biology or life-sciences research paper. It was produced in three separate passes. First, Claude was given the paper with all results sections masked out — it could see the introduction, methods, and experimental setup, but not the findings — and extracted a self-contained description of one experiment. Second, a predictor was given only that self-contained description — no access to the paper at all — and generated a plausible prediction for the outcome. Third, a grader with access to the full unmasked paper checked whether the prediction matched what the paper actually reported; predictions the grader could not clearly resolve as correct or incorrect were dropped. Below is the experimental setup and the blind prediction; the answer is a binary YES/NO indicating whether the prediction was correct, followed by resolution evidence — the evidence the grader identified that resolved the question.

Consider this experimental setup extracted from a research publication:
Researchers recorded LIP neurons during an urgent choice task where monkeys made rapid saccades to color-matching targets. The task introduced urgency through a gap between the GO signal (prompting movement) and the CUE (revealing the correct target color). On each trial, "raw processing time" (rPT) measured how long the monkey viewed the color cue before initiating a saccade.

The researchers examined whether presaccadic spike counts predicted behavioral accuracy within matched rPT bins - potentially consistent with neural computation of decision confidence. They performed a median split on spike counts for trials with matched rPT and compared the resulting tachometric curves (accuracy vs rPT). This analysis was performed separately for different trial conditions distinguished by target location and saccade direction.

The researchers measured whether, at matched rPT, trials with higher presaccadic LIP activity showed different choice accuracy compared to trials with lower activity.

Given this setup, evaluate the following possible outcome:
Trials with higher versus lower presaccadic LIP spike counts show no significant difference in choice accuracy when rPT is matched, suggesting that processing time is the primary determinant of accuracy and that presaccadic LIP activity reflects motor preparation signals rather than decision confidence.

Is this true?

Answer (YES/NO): NO